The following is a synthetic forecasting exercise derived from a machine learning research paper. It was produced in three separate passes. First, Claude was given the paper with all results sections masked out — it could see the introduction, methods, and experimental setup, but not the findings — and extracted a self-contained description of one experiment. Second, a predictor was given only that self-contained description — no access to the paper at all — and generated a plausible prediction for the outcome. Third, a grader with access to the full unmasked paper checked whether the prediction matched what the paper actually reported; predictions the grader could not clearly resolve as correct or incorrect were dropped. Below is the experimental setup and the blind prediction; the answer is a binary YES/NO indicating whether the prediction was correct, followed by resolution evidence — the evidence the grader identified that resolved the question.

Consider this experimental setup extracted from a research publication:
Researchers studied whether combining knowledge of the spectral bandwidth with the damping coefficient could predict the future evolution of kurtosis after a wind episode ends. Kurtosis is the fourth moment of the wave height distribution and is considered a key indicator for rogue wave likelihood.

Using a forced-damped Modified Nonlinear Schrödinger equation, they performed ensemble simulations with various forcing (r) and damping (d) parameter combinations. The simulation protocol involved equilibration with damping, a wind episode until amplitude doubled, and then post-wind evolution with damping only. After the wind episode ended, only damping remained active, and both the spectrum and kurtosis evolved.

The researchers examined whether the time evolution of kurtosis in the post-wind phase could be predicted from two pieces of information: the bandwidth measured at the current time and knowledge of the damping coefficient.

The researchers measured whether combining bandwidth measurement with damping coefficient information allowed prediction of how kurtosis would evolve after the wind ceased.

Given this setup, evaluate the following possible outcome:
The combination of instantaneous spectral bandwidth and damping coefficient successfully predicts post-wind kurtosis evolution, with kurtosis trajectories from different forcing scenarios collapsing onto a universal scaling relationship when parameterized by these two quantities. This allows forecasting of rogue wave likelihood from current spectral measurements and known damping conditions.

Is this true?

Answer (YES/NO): YES